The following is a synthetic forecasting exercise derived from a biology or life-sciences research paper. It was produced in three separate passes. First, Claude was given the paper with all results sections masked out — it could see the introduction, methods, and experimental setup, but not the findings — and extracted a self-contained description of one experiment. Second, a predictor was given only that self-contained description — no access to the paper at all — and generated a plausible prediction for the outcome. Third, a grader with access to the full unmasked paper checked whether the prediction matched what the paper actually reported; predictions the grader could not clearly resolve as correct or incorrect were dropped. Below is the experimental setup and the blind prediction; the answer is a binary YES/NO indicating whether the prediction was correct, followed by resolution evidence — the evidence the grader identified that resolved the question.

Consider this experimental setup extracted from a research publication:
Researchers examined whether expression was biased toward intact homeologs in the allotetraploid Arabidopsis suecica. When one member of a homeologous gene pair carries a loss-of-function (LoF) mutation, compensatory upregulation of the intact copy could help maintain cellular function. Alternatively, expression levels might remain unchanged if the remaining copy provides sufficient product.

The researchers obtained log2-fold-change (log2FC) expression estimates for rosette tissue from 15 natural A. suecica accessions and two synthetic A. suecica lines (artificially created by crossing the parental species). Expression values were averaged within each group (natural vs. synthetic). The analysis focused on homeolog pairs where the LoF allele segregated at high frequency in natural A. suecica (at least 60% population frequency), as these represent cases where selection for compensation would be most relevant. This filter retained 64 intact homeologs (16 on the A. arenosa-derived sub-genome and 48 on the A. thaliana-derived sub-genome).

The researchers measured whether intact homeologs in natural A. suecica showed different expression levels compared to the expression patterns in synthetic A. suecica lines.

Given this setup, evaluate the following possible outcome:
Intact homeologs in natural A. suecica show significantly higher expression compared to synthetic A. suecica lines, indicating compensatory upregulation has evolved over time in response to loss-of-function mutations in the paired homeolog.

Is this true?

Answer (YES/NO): YES